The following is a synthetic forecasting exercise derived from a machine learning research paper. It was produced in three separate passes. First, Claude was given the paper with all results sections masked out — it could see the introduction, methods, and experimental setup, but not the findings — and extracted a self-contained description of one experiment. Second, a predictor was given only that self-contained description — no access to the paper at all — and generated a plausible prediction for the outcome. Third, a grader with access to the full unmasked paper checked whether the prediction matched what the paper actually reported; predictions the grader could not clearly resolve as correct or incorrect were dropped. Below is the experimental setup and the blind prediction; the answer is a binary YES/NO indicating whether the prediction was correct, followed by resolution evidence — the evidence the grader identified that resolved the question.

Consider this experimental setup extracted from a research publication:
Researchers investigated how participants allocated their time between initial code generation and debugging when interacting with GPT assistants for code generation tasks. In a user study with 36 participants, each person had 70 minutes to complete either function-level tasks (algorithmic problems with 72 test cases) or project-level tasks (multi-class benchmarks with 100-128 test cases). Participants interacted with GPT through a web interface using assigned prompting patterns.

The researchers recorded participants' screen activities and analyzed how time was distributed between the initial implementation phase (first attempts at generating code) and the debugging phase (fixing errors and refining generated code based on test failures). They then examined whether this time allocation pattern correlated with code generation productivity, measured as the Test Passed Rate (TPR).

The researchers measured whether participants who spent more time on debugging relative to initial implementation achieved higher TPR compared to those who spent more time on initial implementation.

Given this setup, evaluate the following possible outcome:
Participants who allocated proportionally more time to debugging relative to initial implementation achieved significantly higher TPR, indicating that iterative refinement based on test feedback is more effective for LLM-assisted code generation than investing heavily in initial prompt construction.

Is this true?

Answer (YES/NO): YES